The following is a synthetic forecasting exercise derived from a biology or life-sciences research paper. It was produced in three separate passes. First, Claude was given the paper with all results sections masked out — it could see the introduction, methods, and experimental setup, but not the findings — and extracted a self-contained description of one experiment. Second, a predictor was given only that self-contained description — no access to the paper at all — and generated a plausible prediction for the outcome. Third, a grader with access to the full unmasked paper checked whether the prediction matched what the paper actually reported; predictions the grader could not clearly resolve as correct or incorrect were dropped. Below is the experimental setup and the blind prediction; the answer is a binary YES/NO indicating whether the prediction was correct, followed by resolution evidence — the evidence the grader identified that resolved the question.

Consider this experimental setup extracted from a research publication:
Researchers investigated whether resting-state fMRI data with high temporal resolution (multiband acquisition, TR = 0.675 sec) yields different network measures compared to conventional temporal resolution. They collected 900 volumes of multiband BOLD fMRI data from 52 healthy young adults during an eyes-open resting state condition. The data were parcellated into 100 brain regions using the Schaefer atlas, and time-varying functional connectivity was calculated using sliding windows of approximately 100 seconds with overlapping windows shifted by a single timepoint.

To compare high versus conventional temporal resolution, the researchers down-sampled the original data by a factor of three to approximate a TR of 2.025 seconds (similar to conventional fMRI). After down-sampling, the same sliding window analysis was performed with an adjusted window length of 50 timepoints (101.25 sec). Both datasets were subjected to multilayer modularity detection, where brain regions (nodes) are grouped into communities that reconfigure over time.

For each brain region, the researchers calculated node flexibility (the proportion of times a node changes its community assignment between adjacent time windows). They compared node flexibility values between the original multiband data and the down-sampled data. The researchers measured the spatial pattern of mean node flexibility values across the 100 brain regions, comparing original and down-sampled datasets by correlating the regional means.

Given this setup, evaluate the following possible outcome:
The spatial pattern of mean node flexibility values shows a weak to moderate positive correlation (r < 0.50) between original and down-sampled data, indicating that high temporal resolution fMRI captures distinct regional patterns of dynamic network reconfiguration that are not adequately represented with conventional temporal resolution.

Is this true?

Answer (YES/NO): NO